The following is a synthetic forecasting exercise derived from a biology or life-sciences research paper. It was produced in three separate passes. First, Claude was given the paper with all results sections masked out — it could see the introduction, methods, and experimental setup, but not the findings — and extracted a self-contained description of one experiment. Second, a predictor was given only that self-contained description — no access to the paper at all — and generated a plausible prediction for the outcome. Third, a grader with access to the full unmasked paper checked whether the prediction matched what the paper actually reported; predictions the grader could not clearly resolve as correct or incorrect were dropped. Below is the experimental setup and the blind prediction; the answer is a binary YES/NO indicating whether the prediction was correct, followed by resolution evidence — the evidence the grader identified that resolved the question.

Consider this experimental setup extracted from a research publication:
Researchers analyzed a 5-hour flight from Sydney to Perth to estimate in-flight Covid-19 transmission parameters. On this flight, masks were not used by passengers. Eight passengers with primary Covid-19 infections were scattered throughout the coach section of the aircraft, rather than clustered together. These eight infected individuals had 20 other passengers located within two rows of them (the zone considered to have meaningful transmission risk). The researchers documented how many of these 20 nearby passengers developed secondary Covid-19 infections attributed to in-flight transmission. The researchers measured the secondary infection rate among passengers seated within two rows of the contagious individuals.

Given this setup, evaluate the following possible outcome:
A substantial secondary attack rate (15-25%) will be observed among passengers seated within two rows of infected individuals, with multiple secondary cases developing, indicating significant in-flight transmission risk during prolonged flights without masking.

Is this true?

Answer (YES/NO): NO